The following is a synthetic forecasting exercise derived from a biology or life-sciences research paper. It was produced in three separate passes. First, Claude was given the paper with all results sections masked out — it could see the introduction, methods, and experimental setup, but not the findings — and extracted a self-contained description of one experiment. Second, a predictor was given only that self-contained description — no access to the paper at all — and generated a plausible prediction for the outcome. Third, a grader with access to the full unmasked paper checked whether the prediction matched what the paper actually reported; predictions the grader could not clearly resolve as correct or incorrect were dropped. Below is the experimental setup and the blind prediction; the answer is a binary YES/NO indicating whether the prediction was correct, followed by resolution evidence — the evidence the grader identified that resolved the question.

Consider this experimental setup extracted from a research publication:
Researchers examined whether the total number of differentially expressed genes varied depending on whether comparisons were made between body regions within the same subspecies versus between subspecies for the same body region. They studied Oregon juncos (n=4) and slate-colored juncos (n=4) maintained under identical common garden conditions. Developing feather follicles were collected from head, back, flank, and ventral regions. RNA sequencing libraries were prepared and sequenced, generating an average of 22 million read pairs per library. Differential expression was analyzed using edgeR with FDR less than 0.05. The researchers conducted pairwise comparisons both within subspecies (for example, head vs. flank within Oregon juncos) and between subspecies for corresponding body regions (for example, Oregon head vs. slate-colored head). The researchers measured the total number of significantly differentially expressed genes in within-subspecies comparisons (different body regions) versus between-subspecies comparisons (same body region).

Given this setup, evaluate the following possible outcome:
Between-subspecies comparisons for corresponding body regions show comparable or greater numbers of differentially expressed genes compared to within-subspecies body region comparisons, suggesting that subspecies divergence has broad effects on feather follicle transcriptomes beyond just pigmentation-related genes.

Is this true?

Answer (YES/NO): NO